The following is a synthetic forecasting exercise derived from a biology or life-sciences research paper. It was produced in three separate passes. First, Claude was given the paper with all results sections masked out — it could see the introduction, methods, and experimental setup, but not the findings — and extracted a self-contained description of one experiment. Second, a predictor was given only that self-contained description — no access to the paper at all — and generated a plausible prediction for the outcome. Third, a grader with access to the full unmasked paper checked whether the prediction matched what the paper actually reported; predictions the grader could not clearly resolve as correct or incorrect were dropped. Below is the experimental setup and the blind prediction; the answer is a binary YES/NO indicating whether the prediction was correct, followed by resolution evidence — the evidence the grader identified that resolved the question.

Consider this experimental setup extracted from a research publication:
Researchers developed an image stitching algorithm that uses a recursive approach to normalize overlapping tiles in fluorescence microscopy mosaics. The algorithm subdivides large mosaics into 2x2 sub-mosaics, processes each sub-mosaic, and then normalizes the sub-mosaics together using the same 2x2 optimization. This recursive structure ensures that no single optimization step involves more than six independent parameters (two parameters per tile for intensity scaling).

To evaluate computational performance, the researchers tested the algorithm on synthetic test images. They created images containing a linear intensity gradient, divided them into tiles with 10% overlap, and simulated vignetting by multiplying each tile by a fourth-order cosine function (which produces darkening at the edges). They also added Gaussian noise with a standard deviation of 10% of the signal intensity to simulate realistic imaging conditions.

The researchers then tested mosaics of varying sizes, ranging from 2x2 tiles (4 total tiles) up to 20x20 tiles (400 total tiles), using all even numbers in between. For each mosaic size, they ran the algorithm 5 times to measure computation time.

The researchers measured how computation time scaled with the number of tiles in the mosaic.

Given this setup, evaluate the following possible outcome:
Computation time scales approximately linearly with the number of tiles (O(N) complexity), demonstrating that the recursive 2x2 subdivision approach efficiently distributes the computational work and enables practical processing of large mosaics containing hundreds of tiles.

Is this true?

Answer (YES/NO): YES